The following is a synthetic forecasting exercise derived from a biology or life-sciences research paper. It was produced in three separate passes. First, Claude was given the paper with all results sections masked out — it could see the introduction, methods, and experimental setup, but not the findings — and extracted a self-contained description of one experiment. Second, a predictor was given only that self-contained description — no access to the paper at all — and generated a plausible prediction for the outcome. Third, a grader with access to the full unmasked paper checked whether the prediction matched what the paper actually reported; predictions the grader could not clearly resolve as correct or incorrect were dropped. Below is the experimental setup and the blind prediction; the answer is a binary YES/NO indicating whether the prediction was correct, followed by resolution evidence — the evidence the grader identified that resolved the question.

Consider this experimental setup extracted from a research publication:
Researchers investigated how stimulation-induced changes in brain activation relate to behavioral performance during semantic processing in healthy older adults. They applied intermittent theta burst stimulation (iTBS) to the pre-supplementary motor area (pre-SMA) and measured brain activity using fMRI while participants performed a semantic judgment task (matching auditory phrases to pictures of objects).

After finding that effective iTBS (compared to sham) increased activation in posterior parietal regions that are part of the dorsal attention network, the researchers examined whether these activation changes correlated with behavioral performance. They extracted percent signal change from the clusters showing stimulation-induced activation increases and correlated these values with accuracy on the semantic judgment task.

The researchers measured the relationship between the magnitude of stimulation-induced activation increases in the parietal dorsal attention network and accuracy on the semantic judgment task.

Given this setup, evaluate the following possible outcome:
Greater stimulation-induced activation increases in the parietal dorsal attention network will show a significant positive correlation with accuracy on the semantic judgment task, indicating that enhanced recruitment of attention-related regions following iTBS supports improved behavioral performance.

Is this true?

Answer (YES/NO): NO